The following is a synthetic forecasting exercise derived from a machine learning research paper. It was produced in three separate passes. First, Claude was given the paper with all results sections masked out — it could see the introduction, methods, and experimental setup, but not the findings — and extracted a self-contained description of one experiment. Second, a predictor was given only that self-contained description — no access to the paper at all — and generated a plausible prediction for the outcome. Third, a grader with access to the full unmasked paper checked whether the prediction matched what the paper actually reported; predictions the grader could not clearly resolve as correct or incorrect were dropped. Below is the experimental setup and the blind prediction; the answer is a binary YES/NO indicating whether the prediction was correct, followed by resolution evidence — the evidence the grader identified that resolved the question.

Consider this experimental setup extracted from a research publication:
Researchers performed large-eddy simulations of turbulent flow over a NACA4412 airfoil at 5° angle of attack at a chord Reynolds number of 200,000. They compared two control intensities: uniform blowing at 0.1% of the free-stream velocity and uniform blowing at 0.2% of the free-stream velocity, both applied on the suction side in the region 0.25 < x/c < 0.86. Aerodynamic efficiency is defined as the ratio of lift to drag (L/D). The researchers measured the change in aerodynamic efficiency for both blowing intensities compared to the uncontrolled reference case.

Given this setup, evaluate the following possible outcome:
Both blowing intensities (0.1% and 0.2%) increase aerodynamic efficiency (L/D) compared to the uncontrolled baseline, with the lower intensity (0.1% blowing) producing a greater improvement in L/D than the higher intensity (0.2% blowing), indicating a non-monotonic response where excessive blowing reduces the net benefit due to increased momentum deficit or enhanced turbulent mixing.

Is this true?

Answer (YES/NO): NO